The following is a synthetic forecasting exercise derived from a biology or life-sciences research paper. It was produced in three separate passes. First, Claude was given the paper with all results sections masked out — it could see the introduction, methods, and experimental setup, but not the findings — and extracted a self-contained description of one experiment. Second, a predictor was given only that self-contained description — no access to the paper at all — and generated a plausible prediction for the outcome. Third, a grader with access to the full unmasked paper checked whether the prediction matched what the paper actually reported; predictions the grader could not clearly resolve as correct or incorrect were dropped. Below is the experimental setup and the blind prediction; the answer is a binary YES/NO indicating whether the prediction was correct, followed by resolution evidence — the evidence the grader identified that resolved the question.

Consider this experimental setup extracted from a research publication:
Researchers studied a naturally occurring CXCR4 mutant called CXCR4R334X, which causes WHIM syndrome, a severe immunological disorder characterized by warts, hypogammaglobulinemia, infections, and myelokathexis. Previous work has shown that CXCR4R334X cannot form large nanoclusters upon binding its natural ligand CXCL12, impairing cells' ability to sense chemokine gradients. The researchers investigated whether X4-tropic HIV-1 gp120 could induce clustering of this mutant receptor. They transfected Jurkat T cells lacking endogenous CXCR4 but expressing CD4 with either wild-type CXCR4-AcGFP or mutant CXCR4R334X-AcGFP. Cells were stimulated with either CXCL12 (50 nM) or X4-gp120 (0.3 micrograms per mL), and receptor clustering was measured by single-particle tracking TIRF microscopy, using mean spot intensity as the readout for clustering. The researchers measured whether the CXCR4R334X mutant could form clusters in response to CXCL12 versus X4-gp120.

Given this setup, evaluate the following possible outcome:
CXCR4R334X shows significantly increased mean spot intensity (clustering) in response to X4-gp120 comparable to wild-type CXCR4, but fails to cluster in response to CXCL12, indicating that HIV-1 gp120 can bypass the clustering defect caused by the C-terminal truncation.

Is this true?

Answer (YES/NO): YES